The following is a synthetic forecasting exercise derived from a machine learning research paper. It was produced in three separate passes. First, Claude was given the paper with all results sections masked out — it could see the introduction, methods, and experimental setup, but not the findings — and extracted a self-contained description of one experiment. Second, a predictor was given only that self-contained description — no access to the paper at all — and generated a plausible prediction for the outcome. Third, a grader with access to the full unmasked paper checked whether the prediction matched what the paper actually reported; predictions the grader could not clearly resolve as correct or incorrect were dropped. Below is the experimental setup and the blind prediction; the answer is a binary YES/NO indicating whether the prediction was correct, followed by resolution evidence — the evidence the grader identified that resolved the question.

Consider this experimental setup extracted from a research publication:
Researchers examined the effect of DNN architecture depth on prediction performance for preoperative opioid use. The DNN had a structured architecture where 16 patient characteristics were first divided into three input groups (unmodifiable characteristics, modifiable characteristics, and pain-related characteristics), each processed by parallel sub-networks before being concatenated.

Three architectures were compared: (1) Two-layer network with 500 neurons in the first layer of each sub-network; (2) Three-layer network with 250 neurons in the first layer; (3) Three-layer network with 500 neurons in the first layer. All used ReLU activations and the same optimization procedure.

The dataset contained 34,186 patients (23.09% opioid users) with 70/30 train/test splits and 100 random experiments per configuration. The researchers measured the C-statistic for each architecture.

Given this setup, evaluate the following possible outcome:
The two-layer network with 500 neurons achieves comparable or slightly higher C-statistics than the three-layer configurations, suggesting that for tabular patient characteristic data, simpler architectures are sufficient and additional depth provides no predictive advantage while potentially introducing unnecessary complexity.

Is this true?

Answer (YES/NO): NO